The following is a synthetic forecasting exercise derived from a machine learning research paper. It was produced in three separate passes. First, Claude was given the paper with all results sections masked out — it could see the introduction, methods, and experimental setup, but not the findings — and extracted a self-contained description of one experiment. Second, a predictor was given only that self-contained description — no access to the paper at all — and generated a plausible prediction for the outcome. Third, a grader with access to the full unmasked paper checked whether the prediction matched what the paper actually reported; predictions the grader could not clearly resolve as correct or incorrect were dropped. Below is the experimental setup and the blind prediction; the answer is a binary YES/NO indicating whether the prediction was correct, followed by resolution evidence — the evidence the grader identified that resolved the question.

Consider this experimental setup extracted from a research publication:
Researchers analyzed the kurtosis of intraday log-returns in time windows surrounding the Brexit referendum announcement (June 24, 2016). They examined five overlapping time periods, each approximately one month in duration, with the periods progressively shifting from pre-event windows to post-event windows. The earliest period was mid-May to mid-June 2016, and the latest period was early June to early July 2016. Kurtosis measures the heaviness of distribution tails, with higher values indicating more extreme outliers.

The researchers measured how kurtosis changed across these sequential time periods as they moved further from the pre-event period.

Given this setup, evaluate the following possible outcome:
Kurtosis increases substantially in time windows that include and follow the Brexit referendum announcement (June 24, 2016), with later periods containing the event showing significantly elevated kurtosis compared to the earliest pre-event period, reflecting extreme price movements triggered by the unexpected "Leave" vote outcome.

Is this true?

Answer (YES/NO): NO